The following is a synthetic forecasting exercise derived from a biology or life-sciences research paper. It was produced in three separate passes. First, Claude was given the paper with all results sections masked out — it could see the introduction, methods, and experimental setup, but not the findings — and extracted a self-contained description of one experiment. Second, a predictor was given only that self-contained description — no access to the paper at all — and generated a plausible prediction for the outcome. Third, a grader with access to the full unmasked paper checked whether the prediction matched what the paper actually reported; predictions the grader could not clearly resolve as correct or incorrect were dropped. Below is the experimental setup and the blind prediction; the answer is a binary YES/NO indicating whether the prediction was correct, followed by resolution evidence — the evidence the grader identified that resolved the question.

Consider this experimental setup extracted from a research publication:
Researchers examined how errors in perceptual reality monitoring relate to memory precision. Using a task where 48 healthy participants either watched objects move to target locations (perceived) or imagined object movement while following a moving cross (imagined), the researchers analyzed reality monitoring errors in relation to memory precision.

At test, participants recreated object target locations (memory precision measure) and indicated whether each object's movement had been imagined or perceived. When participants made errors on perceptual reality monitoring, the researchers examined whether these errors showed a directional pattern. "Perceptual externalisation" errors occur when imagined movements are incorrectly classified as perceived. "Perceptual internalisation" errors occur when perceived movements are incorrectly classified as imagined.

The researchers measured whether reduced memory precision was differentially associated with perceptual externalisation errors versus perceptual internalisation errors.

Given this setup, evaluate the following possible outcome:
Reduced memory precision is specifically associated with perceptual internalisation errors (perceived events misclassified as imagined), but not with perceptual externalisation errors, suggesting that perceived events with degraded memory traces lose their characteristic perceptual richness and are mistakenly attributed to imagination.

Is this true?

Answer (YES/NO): NO